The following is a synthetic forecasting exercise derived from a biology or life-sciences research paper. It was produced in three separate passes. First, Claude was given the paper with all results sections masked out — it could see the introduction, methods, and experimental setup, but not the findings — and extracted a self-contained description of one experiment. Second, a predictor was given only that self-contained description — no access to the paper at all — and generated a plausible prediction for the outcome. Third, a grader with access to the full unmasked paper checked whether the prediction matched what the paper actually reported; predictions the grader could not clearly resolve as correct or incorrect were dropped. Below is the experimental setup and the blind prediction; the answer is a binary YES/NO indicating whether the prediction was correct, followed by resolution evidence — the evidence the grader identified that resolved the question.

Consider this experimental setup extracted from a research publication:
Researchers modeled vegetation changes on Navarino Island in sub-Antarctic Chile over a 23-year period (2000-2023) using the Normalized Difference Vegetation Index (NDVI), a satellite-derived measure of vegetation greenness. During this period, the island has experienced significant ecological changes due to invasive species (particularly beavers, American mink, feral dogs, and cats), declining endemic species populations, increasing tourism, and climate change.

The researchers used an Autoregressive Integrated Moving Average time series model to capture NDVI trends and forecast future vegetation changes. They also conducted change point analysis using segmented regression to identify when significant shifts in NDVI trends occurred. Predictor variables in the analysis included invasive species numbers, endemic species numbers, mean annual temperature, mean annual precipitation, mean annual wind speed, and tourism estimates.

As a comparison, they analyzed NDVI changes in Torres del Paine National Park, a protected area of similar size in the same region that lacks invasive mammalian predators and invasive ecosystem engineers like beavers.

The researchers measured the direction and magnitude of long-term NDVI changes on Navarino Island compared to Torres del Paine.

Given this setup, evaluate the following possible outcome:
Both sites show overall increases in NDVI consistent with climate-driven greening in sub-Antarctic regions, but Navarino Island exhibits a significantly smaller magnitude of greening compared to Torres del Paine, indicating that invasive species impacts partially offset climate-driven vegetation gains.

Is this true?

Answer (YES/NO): NO